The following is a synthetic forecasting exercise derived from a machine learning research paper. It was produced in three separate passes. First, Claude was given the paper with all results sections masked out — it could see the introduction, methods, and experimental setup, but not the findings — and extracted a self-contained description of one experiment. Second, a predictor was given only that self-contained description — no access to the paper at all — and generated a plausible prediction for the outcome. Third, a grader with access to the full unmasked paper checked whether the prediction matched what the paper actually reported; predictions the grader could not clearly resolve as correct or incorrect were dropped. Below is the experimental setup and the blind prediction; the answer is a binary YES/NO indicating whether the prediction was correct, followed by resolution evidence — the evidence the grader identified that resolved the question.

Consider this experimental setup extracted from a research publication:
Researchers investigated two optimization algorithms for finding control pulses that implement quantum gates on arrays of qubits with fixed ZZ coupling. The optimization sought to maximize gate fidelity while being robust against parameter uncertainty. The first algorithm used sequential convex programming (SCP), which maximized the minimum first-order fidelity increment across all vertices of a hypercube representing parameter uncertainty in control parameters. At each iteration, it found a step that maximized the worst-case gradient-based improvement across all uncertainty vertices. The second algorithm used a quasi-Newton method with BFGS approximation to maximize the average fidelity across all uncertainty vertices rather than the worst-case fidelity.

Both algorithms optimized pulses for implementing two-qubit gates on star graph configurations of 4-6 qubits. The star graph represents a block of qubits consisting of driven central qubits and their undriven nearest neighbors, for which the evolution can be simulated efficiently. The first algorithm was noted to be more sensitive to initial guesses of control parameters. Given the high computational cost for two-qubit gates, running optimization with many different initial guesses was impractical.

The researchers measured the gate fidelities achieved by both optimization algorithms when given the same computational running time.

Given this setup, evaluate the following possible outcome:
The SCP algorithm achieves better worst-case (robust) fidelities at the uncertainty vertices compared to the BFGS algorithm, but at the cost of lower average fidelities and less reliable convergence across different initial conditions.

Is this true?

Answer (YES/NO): NO